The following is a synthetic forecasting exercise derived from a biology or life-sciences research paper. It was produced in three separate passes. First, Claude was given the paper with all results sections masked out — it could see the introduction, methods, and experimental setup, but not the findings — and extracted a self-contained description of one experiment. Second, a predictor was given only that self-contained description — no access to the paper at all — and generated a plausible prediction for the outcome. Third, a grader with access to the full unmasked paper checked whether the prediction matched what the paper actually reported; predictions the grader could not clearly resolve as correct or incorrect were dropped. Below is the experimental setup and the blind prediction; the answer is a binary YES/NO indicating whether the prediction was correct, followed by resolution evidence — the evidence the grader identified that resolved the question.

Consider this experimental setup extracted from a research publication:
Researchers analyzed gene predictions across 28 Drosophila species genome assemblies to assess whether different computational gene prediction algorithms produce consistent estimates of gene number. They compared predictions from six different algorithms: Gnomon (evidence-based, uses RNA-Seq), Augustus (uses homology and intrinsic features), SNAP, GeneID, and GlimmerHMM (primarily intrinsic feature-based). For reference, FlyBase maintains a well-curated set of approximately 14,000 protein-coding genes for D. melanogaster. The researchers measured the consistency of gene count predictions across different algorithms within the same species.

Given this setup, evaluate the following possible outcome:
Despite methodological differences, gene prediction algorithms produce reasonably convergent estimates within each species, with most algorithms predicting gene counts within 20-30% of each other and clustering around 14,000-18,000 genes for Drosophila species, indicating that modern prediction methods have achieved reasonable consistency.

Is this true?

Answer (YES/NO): NO